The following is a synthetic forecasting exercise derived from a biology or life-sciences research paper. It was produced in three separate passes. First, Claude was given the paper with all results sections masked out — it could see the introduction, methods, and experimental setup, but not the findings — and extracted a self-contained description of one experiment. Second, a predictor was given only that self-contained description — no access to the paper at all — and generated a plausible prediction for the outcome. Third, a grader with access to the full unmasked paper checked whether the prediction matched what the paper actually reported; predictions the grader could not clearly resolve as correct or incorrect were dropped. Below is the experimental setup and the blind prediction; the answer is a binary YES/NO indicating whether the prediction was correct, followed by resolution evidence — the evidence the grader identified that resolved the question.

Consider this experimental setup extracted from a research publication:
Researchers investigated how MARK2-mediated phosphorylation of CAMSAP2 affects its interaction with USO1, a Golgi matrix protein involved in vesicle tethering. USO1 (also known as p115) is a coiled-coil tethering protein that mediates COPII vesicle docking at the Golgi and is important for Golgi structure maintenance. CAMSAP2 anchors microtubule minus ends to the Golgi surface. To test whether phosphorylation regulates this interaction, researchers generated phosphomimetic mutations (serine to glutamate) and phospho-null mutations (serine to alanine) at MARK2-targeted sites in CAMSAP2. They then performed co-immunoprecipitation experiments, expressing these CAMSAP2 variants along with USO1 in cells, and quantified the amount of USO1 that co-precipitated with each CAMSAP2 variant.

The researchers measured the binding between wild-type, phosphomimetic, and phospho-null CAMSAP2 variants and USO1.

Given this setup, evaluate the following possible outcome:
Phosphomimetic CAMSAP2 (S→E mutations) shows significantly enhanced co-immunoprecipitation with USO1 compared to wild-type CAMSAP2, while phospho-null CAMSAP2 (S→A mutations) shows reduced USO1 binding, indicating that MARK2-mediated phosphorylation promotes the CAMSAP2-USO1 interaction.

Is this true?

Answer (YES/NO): YES